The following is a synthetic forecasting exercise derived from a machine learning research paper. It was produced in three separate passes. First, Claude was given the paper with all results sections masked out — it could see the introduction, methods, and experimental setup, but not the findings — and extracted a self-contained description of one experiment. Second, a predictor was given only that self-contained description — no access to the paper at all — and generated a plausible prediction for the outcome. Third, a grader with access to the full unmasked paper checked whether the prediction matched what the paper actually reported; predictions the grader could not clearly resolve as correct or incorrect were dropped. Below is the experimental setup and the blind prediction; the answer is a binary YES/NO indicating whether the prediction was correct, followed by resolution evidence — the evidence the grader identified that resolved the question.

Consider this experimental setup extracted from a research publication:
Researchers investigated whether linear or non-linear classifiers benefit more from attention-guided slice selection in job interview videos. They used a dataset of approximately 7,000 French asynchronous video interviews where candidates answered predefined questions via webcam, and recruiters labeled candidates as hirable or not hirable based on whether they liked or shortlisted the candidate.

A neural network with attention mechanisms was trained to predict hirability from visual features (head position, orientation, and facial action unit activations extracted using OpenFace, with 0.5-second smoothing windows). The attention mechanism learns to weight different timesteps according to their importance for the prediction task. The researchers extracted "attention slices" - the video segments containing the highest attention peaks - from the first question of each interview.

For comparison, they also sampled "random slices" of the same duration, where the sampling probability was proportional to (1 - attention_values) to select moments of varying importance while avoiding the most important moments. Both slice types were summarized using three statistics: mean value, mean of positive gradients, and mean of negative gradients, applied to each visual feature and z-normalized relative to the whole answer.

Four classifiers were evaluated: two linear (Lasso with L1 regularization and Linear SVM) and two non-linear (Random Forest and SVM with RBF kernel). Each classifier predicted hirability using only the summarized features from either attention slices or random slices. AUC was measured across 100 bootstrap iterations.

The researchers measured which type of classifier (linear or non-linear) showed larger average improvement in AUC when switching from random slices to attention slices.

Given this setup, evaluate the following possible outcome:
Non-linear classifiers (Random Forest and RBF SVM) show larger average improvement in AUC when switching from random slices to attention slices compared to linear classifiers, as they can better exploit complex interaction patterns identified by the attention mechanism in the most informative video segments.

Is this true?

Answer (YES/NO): NO